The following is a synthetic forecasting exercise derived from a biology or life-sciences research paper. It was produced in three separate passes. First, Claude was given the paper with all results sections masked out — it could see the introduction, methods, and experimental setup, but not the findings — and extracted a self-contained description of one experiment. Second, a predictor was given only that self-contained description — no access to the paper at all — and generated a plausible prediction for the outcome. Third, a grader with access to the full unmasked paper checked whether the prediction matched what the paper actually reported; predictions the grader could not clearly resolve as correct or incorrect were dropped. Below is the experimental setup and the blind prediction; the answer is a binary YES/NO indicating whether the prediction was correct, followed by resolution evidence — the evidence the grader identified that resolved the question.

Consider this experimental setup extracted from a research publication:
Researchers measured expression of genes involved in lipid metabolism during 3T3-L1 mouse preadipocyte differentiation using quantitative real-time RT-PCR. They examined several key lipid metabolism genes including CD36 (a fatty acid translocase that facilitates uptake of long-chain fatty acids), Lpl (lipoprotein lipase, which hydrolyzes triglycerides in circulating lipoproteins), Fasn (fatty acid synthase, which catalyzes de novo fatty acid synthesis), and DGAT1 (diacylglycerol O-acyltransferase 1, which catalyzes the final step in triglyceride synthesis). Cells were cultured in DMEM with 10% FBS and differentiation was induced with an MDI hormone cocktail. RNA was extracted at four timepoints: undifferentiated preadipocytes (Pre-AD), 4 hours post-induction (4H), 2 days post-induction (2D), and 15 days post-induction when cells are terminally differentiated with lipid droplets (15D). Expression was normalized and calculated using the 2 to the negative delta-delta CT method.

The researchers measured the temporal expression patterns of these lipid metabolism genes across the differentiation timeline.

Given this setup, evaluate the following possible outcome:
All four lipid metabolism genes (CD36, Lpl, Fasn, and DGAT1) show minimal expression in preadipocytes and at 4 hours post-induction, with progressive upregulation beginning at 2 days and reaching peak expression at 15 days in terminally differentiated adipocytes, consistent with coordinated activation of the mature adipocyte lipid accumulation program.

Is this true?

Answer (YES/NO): NO